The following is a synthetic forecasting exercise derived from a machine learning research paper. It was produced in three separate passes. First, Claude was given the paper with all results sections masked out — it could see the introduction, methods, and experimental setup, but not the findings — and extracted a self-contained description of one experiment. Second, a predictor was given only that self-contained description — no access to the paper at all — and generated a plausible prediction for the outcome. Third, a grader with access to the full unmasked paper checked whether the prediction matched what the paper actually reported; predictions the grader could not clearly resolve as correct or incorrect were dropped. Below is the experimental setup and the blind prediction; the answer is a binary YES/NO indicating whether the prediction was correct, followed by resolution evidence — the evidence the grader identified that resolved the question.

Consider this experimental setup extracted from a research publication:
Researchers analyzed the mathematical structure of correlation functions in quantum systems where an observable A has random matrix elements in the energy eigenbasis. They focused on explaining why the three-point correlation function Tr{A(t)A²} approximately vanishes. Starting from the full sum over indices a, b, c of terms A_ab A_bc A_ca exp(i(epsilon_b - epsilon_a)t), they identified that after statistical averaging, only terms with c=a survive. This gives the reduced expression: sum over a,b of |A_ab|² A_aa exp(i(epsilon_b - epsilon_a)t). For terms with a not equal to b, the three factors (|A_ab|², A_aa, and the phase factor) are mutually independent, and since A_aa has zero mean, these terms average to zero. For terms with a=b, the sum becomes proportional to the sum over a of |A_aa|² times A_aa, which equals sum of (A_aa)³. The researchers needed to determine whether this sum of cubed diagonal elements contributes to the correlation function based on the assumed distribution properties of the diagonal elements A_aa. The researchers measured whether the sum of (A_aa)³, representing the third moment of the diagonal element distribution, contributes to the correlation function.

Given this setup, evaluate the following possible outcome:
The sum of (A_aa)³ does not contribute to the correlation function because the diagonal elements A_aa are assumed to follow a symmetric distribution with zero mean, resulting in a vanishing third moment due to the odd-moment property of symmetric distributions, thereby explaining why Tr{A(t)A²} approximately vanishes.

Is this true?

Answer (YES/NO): YES